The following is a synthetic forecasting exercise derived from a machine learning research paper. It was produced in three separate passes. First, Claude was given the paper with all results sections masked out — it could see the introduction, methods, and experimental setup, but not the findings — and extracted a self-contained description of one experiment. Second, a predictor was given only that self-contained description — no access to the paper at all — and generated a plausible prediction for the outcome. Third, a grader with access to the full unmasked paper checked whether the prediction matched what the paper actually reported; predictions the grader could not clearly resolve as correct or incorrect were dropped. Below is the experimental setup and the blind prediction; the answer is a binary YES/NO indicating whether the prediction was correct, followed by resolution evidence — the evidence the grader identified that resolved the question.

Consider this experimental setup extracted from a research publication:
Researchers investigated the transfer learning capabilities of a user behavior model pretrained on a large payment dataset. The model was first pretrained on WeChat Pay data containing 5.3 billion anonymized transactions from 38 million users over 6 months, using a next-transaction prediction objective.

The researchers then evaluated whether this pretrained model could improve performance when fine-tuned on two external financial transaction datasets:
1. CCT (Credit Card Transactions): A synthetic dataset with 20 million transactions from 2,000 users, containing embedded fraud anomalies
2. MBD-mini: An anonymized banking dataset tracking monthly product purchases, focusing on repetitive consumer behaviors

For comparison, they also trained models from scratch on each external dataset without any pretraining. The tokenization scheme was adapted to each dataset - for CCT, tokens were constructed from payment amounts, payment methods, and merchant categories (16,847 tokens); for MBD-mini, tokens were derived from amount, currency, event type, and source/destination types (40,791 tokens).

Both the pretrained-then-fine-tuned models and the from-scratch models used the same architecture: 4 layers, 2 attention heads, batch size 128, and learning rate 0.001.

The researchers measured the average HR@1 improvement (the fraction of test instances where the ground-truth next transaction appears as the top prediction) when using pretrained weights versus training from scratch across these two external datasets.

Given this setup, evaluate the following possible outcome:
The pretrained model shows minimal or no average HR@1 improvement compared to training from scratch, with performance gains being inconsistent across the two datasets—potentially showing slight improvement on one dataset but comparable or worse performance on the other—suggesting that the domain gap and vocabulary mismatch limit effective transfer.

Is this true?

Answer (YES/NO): NO